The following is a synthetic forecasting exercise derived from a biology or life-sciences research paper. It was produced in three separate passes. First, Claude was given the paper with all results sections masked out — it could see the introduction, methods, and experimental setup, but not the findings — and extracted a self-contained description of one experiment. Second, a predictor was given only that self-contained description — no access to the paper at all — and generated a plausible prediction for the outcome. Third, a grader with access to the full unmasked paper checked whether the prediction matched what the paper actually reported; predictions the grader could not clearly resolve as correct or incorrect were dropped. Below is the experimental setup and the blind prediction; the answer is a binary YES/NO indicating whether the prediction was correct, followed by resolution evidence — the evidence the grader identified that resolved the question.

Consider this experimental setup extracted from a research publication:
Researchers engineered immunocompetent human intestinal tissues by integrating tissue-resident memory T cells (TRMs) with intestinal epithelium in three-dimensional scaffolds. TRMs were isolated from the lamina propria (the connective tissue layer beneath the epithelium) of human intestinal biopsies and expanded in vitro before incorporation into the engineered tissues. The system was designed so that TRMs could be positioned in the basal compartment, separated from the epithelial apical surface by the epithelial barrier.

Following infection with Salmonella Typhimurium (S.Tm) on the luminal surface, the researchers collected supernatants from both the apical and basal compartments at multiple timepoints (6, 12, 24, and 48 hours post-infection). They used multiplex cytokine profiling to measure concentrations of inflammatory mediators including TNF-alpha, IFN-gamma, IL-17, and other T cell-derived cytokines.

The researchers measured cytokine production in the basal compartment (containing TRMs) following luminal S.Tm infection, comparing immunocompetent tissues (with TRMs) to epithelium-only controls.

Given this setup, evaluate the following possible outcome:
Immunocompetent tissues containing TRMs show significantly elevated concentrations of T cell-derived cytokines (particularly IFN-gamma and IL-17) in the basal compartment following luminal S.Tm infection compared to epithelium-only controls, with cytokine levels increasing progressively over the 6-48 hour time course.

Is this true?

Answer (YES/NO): NO